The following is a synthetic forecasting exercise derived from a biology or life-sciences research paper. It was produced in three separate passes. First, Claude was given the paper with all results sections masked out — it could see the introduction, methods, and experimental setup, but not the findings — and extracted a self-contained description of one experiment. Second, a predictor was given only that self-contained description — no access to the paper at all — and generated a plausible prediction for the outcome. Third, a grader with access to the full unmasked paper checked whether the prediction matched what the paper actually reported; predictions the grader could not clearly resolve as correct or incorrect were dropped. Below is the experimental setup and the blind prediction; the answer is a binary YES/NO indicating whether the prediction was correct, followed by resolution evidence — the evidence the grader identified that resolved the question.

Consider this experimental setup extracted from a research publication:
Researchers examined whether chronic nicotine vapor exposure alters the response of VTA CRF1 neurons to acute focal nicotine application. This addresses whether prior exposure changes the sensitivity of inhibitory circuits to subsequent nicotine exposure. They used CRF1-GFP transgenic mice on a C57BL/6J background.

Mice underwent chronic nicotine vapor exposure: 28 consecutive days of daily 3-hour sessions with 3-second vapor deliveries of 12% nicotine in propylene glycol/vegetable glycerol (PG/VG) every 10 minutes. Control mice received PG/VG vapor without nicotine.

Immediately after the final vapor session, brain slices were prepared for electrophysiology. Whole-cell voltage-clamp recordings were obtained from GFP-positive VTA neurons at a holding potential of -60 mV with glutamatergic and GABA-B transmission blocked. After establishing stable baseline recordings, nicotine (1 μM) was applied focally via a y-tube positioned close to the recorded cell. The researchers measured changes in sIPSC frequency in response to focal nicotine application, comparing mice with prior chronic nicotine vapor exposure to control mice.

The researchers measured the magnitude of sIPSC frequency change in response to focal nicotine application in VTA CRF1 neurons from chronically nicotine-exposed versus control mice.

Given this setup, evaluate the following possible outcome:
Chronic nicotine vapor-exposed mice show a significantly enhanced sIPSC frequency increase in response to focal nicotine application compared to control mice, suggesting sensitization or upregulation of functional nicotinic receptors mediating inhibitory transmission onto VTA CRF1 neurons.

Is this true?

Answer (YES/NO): NO